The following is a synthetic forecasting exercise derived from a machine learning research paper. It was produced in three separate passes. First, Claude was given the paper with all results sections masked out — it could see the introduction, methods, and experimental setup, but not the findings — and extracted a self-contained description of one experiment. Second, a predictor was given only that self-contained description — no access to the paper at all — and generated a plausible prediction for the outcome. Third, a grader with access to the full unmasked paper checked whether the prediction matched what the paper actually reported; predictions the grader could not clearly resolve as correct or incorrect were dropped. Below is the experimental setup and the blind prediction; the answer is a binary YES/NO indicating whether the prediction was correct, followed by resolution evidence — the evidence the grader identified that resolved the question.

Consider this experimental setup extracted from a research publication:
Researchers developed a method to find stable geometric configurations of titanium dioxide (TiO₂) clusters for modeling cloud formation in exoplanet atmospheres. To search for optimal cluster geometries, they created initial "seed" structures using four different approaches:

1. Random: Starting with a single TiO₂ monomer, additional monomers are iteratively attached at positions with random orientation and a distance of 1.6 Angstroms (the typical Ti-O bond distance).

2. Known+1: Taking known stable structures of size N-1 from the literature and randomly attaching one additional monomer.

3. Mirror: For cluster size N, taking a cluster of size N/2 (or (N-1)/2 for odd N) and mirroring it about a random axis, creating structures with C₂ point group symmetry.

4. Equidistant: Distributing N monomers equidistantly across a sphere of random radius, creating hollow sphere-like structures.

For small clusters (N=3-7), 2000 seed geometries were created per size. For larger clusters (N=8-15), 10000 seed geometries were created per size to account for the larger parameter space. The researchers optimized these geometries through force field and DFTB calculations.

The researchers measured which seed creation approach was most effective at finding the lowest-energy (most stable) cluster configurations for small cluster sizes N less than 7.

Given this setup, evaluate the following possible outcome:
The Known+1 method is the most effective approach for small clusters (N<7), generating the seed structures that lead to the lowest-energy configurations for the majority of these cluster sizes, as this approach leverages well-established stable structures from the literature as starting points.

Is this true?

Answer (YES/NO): NO